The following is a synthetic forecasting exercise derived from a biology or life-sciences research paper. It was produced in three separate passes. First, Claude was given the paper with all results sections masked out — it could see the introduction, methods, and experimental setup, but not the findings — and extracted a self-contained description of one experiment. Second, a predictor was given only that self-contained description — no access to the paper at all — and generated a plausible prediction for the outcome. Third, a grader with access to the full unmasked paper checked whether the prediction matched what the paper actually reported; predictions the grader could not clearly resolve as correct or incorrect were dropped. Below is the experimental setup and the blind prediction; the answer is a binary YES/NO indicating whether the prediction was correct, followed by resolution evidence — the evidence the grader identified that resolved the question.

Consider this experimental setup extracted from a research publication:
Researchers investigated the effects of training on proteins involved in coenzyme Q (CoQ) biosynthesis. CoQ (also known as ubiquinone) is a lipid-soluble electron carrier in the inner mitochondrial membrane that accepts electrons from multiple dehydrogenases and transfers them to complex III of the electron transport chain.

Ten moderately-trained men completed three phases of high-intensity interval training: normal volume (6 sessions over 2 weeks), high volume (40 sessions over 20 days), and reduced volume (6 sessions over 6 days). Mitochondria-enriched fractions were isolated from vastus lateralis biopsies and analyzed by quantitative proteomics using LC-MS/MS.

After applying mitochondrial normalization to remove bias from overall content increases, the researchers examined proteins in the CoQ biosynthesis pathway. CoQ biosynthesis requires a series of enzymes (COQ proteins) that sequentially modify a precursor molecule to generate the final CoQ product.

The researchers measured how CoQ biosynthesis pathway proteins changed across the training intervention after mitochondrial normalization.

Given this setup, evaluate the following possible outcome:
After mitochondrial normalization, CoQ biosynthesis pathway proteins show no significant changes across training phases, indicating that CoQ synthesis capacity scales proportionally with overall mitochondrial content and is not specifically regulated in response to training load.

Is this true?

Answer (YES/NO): NO